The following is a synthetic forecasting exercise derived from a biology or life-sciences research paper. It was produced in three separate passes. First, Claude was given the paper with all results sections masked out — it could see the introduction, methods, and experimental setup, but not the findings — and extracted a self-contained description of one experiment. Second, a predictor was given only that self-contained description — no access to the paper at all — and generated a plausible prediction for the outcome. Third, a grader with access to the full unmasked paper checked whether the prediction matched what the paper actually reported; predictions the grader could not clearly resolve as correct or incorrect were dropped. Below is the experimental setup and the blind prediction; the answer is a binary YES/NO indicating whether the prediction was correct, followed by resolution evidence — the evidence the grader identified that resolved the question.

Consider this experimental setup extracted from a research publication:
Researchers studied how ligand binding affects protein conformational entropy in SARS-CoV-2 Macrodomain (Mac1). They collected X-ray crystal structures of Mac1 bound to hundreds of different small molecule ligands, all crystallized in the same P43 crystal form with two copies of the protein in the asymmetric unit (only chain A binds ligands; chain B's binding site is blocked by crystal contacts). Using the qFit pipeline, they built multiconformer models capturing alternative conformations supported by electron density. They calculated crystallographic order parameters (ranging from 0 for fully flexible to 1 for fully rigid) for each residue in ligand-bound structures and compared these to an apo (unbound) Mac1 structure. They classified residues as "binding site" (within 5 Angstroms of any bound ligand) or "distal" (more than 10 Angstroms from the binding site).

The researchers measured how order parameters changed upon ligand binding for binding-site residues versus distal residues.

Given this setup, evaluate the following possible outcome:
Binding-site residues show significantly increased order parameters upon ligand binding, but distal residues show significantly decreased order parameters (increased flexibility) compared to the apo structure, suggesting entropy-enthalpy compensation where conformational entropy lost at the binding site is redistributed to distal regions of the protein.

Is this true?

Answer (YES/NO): NO